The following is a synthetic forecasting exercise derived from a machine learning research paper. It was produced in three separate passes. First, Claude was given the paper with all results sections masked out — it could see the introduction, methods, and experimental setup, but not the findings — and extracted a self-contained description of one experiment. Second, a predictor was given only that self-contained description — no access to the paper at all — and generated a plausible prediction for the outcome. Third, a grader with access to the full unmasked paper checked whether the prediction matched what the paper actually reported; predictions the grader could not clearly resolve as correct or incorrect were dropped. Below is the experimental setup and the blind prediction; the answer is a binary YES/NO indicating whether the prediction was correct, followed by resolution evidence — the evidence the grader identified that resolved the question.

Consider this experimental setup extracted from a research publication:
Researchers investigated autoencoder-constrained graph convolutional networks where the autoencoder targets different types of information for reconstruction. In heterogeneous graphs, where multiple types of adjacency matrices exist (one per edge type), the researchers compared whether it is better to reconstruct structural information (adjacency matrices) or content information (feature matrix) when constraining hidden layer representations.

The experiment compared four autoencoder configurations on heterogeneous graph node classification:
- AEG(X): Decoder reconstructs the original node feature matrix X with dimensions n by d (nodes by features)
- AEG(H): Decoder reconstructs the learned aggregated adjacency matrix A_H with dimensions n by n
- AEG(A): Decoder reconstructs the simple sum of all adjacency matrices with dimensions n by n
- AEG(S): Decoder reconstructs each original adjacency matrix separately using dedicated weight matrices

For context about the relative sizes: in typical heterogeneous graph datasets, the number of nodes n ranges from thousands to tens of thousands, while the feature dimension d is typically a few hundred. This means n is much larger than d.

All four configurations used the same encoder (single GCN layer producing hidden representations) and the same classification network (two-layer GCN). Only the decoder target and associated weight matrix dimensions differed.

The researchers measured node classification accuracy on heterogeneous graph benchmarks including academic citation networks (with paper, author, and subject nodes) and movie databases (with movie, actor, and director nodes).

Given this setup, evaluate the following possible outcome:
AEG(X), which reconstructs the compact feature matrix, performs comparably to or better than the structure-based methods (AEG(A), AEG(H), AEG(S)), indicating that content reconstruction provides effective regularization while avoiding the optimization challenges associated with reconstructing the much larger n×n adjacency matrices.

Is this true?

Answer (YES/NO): YES